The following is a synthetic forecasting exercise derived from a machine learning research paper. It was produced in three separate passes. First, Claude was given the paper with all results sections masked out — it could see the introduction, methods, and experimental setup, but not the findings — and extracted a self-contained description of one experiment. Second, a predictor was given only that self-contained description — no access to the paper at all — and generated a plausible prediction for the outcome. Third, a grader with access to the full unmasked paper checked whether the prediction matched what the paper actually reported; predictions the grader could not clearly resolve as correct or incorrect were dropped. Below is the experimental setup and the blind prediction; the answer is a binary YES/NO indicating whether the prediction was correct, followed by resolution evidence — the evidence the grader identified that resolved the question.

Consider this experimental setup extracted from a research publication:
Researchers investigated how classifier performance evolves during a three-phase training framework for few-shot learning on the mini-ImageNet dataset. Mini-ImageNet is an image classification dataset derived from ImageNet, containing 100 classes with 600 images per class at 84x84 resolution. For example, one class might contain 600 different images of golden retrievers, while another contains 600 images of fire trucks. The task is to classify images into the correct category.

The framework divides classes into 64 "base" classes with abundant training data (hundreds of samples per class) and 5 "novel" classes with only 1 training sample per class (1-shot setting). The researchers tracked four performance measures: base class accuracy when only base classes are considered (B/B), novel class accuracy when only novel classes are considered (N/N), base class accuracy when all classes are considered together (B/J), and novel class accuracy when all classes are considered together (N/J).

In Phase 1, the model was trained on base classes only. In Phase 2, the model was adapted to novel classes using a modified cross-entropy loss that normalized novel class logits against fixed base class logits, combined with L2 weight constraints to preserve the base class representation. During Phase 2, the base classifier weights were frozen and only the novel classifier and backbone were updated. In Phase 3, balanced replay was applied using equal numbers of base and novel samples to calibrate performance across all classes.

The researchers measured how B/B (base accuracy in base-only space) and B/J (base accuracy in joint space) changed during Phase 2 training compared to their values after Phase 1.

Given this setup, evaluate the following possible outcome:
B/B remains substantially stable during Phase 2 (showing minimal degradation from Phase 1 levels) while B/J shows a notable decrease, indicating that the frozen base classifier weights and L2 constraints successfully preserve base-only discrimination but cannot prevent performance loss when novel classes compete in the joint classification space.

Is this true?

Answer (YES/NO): YES